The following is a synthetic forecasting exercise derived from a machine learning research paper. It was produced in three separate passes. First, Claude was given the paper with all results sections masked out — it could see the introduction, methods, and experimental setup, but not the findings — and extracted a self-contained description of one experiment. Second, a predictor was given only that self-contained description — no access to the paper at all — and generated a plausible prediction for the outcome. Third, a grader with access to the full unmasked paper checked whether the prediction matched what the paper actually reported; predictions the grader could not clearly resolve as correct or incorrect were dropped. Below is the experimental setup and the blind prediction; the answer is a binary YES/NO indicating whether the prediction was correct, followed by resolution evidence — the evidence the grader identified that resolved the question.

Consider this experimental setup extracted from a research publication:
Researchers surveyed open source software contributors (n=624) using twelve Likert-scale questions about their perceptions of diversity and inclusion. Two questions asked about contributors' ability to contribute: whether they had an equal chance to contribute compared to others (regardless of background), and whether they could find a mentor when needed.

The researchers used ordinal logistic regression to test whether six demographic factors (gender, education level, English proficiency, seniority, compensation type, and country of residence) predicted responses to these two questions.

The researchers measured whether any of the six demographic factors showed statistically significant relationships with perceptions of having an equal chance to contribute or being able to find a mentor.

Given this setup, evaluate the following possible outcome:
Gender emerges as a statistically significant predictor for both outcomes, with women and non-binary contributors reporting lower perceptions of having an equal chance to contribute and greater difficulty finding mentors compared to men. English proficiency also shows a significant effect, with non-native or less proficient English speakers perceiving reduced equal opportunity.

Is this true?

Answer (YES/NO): NO